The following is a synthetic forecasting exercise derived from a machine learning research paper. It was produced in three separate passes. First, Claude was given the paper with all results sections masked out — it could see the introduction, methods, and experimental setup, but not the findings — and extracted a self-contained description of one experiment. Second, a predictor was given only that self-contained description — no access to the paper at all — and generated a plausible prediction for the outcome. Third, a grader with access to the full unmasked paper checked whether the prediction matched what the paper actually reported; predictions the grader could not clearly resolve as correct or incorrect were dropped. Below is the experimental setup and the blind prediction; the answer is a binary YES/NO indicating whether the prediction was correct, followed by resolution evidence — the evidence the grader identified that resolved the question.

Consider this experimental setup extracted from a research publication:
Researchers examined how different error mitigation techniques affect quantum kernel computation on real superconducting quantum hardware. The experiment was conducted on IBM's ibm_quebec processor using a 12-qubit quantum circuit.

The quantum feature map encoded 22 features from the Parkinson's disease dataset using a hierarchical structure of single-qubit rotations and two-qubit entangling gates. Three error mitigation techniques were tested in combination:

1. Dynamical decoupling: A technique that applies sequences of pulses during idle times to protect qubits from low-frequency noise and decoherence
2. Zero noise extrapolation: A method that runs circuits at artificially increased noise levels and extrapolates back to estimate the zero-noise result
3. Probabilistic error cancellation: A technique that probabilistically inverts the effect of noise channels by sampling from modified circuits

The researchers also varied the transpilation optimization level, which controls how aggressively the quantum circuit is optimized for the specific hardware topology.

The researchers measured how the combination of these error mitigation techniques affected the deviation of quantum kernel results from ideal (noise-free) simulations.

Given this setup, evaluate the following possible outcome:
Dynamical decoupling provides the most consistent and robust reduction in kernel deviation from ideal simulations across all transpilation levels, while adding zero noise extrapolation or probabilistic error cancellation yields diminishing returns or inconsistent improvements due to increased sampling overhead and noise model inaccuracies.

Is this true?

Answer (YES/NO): NO